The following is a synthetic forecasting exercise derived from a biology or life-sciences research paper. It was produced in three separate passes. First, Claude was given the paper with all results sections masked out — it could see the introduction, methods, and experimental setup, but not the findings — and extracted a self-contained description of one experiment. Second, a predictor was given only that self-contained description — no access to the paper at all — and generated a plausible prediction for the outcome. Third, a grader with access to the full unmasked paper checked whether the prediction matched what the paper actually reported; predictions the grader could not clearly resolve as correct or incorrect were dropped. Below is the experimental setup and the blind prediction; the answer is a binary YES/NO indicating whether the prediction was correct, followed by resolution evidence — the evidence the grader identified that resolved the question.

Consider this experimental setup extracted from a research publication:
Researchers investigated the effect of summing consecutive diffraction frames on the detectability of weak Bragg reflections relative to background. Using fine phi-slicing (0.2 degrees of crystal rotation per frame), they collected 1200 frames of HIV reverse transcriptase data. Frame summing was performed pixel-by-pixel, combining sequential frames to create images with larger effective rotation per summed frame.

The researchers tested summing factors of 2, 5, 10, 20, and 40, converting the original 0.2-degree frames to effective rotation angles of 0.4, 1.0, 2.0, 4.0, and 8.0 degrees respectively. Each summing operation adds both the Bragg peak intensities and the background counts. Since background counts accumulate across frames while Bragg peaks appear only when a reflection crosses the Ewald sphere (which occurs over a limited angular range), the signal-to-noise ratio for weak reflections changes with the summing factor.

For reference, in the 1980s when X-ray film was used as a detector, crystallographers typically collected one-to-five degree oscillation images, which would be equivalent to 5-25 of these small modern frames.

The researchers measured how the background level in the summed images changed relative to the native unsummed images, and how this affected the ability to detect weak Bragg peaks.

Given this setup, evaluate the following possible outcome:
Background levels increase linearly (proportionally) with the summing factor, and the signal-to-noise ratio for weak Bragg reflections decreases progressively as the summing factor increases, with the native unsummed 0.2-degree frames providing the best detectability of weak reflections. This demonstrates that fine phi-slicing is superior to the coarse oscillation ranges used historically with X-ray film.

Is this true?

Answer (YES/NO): NO